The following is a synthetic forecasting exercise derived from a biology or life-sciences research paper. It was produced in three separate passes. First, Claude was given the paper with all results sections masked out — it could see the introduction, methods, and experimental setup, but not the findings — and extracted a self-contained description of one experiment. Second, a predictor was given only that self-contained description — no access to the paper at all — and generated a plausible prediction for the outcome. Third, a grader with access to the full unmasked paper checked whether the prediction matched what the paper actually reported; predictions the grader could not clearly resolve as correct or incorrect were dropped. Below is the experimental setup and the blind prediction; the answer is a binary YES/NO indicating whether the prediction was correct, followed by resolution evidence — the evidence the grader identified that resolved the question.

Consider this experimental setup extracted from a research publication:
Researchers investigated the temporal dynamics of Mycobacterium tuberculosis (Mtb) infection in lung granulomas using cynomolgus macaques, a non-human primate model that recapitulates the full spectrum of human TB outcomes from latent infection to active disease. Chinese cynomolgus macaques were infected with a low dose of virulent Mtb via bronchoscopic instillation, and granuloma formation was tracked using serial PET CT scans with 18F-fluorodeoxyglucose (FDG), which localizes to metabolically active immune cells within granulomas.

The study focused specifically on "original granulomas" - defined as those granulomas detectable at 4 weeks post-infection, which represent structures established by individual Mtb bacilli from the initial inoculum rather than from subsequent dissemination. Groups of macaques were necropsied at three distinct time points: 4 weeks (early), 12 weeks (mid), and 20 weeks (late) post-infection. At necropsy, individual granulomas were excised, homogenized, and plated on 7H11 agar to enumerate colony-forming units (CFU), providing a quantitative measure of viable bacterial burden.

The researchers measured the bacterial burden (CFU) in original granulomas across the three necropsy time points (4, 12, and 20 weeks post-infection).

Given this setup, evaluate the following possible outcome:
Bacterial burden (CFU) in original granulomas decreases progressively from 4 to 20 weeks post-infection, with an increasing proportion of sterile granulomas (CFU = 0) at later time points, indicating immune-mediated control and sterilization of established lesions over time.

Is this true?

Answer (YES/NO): NO